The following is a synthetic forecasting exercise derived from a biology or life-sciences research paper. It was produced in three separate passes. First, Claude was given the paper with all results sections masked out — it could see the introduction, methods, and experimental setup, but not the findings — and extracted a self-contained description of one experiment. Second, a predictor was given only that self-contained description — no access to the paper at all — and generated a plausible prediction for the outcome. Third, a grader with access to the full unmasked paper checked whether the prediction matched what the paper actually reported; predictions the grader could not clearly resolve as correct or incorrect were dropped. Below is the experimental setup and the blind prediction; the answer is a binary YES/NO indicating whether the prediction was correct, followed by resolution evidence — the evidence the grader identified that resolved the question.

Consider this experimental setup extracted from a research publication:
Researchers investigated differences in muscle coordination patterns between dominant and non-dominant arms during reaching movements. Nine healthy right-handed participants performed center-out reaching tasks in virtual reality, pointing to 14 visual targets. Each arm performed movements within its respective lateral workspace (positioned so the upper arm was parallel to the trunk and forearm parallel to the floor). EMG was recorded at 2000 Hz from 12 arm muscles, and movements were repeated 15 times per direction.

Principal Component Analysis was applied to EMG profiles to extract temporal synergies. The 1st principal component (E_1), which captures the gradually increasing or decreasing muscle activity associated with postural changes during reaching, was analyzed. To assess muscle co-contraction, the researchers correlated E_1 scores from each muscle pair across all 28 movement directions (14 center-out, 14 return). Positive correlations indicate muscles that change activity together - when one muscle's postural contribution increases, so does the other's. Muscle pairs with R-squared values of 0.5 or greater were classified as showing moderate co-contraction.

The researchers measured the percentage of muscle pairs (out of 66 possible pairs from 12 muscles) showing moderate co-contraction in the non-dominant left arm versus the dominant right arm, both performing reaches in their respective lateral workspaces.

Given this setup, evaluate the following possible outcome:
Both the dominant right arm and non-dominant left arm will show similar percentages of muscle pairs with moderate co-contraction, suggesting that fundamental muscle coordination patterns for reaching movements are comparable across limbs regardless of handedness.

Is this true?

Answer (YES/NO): NO